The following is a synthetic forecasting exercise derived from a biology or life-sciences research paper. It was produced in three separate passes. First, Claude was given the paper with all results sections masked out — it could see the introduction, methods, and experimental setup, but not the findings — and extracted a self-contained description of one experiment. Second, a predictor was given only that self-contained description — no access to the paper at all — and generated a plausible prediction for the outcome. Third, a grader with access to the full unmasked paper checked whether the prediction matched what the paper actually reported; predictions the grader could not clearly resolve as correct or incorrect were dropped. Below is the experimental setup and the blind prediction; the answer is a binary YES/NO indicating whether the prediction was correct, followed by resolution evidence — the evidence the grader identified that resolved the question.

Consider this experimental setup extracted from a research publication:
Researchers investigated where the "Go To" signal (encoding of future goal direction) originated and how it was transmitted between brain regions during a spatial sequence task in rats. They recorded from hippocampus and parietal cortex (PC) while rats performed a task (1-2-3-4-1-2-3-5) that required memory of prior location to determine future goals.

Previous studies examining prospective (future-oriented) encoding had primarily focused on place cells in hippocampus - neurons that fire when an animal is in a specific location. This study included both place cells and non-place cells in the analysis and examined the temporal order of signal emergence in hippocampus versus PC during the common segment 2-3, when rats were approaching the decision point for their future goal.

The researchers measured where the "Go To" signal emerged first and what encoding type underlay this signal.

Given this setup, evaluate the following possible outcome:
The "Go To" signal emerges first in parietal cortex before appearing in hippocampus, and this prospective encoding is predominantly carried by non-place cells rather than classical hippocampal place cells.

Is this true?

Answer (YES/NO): NO